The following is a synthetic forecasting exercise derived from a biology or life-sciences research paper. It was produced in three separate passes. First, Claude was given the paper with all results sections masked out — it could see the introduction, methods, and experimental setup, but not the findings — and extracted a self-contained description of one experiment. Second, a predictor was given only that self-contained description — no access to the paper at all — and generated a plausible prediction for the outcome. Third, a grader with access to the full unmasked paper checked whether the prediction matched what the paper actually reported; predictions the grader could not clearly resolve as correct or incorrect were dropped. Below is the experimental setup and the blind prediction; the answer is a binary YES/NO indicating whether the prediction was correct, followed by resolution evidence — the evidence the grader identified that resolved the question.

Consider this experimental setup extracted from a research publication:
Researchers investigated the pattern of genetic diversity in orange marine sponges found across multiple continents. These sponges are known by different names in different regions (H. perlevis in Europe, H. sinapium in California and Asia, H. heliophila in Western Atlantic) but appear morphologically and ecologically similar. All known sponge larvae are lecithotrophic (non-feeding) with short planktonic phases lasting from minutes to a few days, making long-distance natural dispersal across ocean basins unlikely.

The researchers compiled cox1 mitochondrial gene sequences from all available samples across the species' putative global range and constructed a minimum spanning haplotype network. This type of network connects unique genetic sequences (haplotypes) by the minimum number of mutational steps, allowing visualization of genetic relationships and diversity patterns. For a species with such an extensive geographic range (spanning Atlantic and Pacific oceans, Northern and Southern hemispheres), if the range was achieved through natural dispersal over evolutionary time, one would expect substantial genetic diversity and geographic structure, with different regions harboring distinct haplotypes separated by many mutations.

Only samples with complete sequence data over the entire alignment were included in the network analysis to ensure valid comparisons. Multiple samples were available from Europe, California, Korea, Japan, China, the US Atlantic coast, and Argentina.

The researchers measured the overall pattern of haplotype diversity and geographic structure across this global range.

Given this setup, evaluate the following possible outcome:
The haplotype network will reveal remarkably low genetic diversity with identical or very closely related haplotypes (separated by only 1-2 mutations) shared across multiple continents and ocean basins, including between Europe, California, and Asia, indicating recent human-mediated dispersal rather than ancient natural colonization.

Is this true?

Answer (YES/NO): YES